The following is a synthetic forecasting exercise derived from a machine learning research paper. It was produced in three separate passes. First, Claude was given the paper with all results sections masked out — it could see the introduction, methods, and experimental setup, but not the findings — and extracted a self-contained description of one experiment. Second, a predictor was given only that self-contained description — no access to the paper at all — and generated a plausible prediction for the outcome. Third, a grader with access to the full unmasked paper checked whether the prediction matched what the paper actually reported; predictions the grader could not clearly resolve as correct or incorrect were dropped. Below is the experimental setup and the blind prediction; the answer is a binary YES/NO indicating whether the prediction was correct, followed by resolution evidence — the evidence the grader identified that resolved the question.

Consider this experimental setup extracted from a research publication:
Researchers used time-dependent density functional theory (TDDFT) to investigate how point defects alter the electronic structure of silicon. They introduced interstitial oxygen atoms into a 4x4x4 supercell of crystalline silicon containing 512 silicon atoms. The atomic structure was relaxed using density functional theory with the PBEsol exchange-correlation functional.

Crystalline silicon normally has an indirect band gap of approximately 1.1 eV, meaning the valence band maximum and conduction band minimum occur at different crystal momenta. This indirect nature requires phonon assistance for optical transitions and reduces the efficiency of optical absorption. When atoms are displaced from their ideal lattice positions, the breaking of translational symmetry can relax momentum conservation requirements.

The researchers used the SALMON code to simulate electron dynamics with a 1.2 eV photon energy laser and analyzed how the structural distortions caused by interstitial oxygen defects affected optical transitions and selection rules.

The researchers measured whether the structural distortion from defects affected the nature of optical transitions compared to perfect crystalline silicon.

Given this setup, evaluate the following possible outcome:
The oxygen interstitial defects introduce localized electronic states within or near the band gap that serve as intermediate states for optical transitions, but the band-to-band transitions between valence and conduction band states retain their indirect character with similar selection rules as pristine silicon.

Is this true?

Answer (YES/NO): NO